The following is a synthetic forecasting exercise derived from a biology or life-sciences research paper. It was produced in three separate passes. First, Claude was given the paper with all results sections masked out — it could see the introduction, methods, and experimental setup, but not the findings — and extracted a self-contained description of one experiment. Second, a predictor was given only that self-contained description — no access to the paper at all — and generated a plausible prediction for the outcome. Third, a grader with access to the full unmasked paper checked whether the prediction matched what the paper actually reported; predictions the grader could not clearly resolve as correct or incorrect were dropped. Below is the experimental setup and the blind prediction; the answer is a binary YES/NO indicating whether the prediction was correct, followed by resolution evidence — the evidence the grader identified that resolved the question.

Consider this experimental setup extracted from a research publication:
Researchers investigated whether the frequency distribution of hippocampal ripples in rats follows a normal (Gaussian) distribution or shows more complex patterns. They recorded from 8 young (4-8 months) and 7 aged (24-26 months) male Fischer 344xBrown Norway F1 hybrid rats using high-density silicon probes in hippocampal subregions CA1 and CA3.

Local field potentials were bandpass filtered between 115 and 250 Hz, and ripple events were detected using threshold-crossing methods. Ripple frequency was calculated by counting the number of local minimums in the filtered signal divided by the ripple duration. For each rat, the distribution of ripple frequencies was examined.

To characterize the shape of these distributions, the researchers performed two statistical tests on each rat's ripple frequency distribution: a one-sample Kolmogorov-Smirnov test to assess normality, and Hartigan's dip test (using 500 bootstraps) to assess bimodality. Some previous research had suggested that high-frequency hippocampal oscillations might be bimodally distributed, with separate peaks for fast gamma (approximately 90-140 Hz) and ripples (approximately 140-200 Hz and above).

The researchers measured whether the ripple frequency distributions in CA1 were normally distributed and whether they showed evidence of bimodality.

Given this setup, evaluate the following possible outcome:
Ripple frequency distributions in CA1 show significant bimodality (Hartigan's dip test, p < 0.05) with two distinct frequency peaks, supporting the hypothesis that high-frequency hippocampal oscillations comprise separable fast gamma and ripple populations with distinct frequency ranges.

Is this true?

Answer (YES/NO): NO